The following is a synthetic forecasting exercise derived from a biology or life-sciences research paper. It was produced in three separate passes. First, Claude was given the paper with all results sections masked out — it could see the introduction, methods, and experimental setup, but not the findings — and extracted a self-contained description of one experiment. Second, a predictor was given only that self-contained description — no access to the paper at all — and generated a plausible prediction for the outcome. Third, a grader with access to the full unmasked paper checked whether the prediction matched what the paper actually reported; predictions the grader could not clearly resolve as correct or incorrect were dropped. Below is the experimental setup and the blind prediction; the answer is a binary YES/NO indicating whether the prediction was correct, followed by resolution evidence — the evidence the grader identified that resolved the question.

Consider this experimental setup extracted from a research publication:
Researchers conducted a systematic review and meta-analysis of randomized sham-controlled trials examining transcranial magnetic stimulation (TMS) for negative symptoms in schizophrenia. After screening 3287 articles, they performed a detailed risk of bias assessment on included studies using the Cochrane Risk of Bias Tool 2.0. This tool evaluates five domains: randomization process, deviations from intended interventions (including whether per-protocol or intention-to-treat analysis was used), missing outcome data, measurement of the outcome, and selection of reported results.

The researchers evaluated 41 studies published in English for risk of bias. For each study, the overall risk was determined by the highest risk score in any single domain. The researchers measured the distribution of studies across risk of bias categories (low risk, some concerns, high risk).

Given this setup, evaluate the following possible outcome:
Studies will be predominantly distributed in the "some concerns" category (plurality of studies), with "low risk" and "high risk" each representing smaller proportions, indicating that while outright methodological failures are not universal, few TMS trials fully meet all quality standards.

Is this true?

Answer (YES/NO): NO